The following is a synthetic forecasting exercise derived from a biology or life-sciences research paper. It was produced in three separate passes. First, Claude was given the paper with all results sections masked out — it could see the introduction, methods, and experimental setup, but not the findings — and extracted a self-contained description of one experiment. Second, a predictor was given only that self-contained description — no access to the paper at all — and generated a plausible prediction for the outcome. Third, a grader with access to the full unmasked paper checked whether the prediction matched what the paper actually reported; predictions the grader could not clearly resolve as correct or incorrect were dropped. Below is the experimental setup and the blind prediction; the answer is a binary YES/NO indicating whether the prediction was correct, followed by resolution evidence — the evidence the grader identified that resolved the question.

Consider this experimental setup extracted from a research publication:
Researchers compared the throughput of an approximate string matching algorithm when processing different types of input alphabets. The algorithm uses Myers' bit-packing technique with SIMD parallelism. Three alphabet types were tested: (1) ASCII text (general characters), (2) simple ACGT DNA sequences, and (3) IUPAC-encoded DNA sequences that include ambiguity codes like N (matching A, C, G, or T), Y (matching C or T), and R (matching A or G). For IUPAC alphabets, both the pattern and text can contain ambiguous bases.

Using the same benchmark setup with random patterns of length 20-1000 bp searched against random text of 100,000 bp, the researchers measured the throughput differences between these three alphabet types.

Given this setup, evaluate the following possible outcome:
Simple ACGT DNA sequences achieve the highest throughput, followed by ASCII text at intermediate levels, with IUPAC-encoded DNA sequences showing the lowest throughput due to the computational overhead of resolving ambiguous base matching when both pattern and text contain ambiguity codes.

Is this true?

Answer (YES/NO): NO